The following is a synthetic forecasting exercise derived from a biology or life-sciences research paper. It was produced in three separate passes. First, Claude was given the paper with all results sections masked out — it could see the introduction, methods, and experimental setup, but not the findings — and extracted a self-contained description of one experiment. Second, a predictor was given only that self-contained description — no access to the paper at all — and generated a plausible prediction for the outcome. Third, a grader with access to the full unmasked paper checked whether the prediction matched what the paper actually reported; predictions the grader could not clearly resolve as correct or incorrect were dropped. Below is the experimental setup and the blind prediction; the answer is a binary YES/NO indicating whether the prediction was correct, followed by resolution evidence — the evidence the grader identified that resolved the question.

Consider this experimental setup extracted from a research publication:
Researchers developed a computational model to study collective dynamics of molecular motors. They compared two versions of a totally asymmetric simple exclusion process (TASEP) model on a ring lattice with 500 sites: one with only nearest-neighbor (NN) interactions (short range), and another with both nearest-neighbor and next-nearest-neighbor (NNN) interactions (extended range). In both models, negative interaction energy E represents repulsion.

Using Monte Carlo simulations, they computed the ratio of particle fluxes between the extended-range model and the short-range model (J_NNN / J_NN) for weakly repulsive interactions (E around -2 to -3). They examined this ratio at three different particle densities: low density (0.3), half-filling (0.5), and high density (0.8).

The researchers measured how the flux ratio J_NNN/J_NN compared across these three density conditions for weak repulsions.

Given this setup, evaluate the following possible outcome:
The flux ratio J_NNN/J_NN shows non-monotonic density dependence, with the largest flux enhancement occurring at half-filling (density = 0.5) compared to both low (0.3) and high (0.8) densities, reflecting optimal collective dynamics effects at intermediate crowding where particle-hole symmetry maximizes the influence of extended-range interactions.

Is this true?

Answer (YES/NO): YES